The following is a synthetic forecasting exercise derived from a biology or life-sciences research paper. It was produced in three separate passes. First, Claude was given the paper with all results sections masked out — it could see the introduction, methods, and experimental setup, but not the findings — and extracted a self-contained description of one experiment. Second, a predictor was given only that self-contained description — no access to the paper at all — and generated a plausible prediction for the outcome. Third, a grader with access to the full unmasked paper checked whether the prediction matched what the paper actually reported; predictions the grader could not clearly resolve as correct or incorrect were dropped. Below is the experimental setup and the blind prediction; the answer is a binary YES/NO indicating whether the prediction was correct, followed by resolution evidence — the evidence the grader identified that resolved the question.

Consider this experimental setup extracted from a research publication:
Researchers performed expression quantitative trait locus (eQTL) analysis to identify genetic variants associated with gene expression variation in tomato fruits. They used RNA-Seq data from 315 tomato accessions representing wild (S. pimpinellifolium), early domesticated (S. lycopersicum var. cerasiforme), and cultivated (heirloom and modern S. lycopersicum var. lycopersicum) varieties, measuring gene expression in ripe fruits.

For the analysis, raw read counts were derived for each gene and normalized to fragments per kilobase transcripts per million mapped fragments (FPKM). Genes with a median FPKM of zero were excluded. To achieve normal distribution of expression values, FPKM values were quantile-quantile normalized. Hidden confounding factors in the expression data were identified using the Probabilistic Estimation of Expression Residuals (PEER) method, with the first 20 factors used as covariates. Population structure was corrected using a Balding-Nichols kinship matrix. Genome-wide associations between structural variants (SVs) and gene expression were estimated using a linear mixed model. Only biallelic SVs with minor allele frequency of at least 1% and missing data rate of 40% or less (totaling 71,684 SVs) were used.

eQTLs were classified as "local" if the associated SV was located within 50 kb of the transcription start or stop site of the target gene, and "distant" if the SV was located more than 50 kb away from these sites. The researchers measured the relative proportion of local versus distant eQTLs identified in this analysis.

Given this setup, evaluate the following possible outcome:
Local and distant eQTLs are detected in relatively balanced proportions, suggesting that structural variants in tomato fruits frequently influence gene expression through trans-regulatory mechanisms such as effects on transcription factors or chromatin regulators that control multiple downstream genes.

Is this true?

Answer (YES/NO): NO